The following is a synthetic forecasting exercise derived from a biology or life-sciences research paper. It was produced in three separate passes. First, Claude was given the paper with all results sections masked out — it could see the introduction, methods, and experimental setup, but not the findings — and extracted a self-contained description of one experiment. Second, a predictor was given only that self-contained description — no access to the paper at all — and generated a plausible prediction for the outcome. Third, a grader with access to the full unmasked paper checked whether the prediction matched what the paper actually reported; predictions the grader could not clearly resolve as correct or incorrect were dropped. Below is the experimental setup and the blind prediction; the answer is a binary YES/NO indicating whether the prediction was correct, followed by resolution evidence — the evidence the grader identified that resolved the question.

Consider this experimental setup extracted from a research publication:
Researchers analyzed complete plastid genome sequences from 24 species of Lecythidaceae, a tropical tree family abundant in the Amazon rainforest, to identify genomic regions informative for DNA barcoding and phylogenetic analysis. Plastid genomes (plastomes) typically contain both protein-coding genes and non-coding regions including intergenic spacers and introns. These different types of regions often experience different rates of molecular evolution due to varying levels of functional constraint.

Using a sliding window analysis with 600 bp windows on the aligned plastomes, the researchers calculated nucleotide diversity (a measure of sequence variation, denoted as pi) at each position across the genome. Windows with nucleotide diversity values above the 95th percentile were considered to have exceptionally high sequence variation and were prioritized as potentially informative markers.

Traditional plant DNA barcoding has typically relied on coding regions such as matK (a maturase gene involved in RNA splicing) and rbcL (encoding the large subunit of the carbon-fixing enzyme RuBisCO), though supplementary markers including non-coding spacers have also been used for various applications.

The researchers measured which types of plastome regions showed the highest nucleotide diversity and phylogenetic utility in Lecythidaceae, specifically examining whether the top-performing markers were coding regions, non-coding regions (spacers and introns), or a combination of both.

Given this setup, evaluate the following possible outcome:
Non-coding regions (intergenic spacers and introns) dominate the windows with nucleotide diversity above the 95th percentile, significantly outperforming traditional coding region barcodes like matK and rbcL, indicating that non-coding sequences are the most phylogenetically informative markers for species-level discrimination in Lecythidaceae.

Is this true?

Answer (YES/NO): NO